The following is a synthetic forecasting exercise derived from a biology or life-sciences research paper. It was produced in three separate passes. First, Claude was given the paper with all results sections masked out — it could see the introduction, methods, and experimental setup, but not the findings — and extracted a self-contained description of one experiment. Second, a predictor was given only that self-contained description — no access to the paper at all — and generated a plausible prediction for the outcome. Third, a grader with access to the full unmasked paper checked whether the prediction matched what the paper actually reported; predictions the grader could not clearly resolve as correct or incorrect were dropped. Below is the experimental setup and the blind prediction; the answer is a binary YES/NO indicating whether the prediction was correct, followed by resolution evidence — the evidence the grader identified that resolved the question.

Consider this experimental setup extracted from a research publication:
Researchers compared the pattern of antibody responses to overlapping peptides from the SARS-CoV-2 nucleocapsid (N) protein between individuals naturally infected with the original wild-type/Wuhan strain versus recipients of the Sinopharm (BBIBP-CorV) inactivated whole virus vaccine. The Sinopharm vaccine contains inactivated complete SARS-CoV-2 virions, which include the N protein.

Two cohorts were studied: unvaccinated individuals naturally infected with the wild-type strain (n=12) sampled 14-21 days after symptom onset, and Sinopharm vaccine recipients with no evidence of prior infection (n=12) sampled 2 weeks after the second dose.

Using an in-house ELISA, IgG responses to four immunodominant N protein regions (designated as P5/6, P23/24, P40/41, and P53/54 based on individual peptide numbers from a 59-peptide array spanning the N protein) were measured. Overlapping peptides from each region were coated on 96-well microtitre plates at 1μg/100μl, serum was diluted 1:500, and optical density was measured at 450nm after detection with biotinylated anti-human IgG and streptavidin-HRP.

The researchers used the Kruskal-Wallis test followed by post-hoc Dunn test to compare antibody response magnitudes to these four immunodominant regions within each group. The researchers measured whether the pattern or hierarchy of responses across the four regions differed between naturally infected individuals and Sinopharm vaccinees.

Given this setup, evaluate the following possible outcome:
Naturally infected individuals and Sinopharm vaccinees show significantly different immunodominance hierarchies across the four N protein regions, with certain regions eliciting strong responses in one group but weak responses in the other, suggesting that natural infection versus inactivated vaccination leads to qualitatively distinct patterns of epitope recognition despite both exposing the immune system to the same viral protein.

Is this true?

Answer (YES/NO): YES